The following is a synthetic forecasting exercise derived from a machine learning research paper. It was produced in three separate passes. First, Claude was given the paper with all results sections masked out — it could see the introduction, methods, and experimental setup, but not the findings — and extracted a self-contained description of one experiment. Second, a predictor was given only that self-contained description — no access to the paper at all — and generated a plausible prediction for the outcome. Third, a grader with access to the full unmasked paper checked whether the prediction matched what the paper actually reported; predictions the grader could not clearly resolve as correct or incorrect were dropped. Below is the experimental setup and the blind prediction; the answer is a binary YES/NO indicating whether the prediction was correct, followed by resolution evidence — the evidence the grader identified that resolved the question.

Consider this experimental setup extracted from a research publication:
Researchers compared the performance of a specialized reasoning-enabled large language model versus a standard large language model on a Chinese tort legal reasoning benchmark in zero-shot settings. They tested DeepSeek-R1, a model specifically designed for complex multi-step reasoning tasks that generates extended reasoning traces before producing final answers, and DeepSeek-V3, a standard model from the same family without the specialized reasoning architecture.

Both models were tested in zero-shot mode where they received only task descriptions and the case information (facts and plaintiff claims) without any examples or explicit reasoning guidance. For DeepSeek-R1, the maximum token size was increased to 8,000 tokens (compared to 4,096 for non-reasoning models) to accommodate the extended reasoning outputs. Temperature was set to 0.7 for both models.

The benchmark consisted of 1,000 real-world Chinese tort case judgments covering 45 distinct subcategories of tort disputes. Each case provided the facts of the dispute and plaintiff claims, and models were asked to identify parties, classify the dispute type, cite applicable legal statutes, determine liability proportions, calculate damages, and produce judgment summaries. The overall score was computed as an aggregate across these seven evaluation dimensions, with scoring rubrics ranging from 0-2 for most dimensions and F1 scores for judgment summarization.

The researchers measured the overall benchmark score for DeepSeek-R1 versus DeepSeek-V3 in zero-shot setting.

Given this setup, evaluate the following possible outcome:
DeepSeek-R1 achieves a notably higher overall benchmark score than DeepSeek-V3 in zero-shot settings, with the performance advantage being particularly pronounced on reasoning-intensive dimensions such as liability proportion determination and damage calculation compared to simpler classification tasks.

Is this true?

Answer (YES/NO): NO